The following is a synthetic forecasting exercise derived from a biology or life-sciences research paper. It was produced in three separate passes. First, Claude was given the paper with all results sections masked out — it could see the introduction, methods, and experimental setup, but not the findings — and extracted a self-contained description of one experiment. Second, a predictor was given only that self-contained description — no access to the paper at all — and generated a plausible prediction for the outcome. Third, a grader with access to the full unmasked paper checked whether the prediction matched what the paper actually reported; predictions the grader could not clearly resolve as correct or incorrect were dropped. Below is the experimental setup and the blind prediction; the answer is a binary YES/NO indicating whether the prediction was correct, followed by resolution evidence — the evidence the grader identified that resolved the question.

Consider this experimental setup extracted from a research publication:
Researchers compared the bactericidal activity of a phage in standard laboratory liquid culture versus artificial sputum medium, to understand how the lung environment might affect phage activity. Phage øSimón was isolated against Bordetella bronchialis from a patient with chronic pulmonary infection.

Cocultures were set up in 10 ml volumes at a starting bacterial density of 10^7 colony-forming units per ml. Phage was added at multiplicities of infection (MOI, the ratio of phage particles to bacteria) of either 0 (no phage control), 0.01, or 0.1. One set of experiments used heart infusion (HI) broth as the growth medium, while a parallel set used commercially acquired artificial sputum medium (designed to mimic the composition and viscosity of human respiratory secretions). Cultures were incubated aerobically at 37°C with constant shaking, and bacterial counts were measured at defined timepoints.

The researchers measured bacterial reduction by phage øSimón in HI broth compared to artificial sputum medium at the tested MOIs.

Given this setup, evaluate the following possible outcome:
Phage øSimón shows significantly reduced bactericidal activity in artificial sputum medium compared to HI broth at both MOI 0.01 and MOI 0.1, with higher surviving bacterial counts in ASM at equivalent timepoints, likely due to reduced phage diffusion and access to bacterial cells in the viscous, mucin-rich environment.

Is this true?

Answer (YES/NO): NO